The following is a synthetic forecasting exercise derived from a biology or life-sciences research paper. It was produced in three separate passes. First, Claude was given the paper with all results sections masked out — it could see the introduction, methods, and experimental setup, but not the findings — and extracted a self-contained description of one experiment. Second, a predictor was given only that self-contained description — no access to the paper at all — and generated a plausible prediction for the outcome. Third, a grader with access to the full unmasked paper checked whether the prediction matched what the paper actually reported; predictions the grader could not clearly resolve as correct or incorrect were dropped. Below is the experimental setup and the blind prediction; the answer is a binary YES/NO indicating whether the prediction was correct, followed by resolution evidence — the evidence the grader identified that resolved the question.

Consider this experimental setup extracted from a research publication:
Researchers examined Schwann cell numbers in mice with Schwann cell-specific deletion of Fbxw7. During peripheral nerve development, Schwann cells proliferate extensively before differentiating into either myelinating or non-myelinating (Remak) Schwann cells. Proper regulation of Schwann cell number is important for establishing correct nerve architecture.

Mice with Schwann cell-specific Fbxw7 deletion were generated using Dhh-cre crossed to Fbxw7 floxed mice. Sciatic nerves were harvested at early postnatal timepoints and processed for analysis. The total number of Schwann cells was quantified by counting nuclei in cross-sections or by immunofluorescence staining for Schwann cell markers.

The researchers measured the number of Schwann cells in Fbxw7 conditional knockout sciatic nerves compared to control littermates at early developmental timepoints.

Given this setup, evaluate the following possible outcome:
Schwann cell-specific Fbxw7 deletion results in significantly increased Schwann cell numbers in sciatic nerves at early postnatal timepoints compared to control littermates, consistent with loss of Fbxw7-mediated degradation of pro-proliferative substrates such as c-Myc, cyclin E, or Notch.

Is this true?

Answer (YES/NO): YES